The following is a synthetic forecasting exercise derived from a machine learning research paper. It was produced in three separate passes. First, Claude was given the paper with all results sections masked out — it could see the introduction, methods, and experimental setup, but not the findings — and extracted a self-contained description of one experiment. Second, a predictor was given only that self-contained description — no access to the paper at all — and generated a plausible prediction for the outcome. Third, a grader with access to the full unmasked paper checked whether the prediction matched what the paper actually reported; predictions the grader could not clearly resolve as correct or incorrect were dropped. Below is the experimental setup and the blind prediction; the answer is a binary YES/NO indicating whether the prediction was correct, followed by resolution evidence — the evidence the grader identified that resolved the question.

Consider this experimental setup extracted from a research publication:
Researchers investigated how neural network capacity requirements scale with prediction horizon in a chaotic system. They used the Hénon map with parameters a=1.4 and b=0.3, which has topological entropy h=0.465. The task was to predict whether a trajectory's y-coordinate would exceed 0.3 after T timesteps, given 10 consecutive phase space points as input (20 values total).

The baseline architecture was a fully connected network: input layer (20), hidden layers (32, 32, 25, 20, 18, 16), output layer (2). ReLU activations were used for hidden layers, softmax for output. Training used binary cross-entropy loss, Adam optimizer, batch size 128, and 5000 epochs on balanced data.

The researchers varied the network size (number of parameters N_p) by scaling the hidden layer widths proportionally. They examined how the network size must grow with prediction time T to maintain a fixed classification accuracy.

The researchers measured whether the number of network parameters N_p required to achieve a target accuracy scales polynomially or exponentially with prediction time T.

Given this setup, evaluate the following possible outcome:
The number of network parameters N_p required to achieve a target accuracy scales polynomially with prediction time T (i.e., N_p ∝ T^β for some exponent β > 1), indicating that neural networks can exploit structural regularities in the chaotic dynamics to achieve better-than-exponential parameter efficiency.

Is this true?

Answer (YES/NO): NO